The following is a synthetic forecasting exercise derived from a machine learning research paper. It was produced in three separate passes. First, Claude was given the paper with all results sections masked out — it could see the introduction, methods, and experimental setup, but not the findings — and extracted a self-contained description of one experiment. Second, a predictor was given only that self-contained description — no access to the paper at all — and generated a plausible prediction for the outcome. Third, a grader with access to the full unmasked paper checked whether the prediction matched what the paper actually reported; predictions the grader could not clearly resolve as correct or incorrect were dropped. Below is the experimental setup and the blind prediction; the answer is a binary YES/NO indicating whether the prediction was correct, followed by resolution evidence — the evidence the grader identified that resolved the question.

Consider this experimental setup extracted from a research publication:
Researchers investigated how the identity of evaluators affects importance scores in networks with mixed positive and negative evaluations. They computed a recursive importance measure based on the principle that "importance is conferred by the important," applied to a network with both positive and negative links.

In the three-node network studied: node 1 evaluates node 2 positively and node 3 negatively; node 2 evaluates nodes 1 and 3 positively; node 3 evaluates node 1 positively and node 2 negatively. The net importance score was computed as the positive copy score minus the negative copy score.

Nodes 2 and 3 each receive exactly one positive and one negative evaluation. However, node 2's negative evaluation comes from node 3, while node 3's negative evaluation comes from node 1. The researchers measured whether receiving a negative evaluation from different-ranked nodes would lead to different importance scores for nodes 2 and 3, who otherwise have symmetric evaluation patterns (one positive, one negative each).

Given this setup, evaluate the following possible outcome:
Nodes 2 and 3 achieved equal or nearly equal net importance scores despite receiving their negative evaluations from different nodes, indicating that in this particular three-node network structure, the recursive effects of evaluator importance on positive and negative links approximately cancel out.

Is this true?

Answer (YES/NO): NO